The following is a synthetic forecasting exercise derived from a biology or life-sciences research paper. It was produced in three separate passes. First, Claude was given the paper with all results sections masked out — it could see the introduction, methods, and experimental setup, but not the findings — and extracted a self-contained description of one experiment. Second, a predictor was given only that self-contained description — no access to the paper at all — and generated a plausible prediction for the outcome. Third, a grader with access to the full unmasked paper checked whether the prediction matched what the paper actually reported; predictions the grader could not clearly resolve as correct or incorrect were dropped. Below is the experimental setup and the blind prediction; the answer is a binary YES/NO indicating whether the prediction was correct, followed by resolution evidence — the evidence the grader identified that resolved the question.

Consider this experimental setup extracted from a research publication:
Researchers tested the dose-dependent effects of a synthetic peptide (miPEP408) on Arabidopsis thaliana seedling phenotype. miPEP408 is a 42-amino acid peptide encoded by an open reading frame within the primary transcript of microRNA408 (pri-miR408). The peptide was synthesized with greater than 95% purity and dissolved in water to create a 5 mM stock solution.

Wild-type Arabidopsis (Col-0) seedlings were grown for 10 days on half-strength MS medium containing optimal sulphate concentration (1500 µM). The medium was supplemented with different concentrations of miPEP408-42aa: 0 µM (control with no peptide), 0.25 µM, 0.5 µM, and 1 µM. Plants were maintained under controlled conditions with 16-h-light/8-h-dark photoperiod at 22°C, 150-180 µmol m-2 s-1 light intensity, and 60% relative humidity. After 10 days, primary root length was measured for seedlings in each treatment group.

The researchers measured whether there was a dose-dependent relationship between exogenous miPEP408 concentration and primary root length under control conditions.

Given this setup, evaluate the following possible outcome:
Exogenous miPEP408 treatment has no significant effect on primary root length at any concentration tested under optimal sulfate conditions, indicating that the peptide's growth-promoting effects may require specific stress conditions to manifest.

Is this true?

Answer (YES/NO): NO